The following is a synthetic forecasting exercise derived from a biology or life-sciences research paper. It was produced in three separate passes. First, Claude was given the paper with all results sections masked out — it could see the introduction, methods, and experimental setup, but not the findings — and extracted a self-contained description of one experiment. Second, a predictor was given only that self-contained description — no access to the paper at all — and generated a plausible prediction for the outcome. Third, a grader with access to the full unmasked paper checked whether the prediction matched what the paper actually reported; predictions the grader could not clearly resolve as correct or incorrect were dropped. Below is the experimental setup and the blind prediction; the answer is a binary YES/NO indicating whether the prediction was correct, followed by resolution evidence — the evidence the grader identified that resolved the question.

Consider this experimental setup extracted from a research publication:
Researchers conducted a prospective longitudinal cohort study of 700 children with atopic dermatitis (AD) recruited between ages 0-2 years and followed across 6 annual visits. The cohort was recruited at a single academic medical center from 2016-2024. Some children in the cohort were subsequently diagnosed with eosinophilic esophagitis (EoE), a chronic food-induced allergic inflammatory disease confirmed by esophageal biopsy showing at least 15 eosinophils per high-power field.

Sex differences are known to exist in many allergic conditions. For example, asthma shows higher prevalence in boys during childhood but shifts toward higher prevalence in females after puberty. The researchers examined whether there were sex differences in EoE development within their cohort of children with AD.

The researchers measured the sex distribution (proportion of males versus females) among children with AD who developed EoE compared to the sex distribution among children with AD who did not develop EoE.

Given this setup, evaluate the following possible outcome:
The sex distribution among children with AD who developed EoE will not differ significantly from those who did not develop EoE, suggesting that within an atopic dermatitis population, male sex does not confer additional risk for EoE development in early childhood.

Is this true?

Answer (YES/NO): YES